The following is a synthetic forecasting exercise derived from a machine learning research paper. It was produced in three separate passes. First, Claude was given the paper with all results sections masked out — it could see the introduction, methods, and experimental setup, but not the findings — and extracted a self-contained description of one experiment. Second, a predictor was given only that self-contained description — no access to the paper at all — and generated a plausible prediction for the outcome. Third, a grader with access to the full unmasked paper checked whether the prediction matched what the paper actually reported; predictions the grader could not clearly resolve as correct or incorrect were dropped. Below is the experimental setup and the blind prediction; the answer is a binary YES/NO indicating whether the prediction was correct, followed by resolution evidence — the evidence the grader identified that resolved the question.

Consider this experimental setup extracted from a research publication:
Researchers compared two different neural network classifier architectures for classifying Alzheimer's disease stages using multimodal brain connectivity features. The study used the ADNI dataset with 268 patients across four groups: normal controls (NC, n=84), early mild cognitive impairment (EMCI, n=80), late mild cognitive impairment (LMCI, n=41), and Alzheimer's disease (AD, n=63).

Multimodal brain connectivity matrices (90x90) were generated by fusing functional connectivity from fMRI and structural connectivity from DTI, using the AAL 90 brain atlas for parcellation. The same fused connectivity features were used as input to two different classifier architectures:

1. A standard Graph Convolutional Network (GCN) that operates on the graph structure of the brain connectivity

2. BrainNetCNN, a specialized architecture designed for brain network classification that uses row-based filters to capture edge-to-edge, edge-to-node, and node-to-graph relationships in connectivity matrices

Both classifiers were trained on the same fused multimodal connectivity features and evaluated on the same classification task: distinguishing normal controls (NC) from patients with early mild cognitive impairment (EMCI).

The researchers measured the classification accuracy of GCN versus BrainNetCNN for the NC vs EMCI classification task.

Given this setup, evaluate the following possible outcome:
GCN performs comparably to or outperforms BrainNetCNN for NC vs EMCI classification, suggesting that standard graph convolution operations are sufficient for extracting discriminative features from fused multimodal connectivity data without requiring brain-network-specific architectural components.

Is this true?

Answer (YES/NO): NO